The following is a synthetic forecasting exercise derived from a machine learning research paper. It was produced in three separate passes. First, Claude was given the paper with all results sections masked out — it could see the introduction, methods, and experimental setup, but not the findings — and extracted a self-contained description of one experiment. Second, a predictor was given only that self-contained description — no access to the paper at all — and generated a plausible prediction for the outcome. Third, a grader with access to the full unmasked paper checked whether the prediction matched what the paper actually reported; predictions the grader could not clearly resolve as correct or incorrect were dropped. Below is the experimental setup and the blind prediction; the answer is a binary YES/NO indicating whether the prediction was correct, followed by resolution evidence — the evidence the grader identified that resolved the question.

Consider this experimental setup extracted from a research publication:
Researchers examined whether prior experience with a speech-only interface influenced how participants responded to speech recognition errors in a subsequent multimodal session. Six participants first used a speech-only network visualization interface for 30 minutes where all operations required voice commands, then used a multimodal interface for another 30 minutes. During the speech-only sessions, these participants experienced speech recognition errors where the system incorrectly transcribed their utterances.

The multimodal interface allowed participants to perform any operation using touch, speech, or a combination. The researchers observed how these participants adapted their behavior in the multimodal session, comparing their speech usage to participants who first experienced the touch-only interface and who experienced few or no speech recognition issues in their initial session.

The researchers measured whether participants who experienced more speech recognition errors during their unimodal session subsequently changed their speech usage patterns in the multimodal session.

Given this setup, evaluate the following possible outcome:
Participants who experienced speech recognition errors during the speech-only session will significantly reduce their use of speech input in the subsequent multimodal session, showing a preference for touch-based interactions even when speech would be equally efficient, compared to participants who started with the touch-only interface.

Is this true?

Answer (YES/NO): NO